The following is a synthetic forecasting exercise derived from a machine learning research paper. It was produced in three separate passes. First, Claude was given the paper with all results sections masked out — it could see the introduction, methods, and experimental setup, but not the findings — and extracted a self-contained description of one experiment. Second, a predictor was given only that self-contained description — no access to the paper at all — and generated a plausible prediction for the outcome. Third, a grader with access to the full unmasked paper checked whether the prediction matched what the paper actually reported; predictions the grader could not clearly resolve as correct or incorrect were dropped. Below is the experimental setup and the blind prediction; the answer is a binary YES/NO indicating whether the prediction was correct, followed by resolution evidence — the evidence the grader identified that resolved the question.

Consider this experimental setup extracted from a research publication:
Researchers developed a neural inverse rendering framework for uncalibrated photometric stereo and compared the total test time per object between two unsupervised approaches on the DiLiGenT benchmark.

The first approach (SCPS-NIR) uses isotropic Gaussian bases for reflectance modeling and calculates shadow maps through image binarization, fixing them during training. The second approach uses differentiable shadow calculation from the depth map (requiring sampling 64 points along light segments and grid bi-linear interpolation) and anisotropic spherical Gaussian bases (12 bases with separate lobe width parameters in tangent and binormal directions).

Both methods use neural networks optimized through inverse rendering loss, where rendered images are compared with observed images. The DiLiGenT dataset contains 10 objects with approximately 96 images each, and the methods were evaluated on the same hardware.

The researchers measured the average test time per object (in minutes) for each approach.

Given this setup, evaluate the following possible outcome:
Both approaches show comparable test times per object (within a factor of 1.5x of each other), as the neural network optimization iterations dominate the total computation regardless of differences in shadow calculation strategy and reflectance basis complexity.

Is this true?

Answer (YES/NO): NO